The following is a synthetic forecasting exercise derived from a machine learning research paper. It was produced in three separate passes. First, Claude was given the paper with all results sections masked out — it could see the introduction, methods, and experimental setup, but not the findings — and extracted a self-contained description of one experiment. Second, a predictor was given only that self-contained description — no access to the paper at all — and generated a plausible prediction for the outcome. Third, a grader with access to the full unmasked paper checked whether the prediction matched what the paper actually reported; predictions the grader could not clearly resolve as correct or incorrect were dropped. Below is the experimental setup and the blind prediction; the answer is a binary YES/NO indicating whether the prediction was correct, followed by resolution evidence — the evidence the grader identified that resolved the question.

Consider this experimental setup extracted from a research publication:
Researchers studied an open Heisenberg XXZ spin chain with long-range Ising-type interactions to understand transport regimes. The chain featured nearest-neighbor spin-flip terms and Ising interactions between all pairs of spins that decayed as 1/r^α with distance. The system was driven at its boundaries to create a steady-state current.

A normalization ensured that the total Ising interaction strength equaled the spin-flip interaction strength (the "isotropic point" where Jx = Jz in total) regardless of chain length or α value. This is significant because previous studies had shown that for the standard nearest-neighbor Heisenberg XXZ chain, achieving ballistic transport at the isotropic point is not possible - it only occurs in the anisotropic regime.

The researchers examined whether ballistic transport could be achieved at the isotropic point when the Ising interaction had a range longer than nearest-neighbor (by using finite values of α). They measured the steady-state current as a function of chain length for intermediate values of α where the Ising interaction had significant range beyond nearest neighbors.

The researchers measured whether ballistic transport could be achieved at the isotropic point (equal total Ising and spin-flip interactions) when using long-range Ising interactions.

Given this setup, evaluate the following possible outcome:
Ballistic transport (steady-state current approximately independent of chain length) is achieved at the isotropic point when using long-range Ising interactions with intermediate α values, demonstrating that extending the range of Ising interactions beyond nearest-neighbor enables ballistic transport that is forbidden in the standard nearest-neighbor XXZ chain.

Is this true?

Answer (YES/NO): YES